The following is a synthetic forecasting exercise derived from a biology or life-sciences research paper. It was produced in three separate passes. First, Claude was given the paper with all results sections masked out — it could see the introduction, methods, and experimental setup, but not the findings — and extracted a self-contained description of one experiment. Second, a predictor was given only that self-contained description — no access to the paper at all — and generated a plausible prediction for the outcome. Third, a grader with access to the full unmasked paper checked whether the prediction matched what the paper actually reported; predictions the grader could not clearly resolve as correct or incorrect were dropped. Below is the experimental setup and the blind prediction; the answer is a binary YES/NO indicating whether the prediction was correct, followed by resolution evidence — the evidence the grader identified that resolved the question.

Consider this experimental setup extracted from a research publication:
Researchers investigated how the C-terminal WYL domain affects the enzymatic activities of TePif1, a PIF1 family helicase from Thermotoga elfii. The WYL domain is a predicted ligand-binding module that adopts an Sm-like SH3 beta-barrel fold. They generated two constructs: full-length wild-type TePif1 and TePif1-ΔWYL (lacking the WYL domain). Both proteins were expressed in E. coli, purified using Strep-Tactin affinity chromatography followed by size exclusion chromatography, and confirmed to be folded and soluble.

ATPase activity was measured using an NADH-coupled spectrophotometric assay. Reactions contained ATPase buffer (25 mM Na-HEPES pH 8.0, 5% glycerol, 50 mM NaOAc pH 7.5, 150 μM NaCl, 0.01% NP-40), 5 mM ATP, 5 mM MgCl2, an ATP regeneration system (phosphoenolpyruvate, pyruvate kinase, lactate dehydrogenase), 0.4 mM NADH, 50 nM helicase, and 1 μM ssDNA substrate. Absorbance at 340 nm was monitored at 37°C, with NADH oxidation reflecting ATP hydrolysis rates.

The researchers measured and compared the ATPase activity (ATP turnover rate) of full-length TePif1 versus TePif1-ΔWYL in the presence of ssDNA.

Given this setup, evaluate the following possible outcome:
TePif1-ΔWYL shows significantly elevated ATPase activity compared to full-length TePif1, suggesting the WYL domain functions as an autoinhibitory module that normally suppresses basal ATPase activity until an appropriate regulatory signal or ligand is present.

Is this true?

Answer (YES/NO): YES